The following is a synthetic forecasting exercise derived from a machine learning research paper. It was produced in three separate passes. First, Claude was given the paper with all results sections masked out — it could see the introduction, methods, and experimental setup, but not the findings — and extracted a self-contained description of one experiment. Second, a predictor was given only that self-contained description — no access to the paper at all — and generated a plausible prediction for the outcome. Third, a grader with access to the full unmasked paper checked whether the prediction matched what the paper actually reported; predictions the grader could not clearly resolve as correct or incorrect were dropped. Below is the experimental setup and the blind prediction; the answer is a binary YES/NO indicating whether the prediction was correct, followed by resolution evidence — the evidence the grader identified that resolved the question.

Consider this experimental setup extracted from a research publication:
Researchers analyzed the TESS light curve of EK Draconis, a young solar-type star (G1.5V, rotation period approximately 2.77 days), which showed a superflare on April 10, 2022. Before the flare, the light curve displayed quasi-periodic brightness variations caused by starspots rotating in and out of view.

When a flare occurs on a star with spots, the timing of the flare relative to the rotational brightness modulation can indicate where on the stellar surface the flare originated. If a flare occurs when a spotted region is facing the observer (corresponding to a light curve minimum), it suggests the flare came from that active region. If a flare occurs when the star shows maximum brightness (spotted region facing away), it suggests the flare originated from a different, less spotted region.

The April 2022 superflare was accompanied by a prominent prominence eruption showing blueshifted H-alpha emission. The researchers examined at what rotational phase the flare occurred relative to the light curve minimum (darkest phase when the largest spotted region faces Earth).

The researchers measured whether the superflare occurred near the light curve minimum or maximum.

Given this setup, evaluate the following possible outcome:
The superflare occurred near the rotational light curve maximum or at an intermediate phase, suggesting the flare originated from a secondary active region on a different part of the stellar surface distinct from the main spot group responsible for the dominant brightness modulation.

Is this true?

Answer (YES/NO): NO